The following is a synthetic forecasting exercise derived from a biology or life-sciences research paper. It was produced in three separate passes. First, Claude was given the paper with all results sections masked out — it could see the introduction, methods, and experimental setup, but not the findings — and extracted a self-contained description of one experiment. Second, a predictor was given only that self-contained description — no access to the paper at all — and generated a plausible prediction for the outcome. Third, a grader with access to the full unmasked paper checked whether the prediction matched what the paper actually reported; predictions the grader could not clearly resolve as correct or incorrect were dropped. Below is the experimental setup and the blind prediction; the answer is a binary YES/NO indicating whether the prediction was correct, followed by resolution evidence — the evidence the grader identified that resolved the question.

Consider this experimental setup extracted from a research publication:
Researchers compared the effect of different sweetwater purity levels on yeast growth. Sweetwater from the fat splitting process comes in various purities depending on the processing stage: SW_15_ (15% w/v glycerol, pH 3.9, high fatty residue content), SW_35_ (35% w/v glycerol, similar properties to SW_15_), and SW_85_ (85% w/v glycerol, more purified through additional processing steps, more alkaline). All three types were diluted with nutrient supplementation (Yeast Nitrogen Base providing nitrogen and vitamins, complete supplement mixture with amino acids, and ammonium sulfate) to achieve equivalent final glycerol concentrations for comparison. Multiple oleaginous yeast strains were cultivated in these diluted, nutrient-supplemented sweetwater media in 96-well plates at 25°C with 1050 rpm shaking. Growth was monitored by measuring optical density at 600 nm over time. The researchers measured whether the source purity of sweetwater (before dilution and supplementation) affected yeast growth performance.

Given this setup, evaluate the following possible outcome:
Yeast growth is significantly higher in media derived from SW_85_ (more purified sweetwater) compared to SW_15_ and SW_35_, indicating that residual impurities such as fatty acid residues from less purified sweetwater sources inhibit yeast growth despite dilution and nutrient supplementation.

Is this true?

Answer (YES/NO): NO